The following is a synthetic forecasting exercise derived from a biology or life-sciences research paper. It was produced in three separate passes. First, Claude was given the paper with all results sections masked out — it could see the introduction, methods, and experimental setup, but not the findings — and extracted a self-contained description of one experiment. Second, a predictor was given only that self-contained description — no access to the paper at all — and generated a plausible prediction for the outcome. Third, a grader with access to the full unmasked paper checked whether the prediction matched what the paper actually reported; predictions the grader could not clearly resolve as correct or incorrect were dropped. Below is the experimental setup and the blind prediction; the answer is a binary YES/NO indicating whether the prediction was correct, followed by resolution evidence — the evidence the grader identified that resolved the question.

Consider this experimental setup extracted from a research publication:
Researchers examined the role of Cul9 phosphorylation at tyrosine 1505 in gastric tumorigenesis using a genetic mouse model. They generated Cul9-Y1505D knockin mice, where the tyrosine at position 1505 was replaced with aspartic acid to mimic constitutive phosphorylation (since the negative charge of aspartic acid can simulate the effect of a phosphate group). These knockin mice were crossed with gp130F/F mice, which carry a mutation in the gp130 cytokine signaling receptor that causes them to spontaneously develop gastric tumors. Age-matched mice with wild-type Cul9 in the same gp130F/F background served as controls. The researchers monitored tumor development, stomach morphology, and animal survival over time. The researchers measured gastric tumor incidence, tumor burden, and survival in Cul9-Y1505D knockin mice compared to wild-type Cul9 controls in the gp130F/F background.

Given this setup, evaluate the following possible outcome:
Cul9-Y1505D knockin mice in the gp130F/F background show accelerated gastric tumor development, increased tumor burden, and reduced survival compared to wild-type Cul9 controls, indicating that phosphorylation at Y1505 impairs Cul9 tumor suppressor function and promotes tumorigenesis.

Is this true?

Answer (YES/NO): YES